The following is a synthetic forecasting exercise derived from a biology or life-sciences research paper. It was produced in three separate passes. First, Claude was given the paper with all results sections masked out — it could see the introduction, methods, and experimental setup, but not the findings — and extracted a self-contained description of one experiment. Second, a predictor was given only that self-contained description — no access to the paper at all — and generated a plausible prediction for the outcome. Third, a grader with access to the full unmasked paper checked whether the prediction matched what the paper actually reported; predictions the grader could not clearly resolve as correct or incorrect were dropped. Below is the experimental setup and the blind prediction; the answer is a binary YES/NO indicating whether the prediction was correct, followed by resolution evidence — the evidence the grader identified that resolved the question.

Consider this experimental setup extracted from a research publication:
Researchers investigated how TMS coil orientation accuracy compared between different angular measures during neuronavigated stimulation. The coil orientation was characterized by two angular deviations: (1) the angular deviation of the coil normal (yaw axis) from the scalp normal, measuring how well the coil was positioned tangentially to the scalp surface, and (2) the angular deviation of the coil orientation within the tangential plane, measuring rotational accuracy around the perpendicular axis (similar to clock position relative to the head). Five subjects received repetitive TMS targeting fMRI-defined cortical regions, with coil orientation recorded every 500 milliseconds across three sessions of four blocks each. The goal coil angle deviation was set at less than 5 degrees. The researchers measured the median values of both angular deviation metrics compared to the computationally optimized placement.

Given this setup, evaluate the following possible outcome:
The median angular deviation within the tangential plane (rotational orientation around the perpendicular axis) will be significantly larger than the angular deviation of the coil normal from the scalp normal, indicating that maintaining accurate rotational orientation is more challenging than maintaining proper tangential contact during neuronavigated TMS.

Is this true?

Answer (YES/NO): NO